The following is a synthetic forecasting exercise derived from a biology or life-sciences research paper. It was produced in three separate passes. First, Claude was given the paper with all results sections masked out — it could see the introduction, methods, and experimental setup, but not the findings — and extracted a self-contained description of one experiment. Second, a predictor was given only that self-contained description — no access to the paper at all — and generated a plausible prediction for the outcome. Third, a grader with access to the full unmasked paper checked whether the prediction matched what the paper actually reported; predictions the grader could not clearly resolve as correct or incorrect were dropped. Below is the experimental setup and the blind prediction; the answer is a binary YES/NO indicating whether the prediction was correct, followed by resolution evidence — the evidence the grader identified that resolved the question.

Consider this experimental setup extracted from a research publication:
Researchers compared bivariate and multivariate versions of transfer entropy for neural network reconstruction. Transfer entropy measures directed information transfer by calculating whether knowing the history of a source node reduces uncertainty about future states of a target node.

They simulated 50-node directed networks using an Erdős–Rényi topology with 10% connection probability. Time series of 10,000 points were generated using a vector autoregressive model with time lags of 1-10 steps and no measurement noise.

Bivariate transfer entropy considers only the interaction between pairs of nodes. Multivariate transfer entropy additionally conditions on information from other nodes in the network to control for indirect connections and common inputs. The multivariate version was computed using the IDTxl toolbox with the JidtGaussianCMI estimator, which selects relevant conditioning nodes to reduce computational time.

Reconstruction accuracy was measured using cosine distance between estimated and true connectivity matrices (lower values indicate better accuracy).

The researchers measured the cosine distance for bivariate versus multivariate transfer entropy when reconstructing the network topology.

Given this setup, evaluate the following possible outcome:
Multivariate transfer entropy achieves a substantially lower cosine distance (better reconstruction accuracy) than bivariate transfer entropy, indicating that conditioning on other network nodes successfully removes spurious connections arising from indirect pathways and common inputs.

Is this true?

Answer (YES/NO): YES